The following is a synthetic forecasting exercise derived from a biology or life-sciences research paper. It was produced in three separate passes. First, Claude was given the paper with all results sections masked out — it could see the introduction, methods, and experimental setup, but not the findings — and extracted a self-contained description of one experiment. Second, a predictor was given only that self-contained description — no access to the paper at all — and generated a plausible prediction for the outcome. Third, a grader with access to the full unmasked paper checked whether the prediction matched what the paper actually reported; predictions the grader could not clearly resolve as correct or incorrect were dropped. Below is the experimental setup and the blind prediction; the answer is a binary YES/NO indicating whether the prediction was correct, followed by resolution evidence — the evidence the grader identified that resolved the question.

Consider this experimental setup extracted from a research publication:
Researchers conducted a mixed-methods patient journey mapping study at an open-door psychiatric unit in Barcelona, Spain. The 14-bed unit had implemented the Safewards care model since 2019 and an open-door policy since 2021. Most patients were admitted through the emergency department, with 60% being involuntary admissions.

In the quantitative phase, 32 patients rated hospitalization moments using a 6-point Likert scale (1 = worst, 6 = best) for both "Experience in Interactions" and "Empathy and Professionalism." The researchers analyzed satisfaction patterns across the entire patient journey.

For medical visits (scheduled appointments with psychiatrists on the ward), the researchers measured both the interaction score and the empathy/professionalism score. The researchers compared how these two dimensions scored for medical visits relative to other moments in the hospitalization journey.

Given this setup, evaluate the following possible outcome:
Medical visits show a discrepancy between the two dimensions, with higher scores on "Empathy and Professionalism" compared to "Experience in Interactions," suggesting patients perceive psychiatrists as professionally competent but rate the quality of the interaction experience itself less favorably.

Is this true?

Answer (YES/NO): NO